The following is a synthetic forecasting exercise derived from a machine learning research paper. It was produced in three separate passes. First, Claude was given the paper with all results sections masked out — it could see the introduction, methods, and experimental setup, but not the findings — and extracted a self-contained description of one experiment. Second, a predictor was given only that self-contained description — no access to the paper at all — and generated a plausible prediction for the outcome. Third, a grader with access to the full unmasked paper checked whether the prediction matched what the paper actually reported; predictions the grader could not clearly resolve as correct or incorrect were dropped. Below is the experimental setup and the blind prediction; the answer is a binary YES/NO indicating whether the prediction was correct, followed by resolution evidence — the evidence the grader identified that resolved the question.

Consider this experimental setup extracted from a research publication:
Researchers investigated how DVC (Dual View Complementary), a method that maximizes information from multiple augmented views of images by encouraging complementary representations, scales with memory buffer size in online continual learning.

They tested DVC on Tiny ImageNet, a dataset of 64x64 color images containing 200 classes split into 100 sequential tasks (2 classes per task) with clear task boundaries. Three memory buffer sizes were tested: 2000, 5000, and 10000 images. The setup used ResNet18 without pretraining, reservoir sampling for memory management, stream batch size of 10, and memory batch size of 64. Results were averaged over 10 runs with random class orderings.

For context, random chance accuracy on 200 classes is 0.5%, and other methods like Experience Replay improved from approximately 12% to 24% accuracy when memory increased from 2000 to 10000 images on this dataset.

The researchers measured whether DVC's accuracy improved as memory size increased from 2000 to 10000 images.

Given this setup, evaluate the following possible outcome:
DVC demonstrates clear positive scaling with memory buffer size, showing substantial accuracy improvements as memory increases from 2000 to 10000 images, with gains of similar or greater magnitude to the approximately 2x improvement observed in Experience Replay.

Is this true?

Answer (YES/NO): NO